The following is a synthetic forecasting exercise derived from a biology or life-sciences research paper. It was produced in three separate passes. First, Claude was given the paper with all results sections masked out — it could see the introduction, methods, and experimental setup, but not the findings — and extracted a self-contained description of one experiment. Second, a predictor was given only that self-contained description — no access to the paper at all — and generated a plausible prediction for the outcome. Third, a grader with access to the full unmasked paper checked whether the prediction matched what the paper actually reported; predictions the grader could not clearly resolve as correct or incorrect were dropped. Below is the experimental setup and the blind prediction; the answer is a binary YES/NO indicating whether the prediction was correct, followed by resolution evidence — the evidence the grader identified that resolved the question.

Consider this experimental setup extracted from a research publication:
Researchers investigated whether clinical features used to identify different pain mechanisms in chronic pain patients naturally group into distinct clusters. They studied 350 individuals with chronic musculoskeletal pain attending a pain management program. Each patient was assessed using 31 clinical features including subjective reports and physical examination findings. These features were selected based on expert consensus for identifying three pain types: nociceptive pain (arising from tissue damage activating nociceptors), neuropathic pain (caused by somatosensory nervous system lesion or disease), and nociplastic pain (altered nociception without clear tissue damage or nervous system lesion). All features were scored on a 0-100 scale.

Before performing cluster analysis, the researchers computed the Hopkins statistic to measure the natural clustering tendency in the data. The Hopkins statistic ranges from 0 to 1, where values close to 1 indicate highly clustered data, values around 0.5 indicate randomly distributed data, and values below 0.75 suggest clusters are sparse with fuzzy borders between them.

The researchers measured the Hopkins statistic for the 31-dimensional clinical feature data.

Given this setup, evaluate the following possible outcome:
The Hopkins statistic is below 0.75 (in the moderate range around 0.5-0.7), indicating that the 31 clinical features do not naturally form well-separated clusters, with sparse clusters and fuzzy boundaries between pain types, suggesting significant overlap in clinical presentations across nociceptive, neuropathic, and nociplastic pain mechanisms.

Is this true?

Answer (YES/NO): YES